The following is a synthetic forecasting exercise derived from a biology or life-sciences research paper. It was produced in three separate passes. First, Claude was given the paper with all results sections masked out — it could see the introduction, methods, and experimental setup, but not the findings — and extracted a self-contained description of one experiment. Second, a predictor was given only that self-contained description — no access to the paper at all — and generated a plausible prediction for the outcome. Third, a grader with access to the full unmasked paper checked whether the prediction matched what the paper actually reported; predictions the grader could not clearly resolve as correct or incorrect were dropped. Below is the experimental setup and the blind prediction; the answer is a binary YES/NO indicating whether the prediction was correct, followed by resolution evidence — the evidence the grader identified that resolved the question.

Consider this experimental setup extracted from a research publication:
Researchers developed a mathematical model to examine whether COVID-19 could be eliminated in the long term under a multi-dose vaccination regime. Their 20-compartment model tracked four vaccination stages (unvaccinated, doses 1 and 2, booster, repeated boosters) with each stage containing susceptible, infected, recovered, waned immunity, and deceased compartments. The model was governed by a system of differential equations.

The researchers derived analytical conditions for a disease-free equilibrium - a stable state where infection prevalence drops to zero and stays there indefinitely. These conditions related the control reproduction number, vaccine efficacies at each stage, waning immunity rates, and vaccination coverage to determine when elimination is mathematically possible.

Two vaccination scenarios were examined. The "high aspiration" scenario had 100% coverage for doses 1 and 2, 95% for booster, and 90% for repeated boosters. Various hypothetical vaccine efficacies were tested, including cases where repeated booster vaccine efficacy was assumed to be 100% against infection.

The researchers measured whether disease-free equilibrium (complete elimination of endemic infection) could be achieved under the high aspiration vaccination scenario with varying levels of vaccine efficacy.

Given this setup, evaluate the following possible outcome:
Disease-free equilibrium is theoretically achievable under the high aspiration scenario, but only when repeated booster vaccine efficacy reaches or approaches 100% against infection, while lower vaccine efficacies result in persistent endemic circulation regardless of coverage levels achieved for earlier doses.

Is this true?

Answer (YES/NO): YES